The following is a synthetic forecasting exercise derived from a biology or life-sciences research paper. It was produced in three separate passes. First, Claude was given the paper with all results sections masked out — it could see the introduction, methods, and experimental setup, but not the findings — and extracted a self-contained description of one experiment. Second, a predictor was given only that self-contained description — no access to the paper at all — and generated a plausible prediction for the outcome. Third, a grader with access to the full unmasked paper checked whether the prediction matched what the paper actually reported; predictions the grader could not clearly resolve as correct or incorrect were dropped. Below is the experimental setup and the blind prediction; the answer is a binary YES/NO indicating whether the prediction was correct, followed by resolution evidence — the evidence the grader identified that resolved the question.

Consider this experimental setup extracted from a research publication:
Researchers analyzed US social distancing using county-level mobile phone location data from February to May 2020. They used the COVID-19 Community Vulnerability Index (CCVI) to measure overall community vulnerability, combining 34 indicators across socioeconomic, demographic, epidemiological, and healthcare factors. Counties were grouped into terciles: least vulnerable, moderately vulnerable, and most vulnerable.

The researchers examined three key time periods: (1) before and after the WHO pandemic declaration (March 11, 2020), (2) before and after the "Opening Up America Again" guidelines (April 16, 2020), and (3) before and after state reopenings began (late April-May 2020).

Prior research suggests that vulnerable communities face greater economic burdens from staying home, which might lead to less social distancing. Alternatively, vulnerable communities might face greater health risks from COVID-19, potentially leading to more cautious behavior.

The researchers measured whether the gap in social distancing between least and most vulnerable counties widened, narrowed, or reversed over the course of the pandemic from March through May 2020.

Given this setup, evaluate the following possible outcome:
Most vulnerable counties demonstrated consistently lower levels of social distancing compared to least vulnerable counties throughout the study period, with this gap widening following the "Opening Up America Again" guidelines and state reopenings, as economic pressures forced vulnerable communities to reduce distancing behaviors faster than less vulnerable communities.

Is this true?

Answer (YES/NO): YES